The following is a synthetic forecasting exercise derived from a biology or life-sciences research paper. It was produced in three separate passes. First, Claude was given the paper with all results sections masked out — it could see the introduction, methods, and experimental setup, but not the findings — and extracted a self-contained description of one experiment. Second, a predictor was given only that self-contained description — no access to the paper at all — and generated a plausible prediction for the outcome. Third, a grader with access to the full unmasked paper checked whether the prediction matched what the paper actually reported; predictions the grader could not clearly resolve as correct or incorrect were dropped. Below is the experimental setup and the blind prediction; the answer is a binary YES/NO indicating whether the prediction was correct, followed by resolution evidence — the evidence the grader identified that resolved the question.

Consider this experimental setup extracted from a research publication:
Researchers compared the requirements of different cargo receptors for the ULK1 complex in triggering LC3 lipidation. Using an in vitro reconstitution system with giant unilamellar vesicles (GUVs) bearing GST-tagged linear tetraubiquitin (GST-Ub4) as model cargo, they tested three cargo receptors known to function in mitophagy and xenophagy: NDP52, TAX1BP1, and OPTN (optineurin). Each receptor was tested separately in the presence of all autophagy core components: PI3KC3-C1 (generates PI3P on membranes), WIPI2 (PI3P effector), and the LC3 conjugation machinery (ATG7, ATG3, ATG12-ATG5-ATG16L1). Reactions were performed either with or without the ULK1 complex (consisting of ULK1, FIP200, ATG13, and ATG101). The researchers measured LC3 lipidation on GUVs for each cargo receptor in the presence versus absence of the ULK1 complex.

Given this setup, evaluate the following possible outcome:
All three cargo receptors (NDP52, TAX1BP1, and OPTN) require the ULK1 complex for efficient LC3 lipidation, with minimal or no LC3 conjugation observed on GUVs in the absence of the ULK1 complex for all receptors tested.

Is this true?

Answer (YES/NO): NO